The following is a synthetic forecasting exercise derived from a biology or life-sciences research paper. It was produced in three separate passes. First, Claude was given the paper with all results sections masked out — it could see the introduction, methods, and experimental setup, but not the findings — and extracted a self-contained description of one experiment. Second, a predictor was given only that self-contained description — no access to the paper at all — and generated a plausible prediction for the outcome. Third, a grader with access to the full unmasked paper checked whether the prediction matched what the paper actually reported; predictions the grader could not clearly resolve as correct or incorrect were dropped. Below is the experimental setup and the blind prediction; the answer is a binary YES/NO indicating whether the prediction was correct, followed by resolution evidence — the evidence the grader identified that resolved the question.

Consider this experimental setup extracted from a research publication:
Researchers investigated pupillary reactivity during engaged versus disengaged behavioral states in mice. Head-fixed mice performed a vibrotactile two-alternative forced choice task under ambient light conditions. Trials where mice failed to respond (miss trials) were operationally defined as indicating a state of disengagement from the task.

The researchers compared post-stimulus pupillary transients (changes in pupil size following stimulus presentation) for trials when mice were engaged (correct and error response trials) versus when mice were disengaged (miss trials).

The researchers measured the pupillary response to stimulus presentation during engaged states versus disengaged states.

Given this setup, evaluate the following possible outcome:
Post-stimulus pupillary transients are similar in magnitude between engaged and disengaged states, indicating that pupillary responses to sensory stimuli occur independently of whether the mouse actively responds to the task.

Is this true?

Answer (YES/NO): NO